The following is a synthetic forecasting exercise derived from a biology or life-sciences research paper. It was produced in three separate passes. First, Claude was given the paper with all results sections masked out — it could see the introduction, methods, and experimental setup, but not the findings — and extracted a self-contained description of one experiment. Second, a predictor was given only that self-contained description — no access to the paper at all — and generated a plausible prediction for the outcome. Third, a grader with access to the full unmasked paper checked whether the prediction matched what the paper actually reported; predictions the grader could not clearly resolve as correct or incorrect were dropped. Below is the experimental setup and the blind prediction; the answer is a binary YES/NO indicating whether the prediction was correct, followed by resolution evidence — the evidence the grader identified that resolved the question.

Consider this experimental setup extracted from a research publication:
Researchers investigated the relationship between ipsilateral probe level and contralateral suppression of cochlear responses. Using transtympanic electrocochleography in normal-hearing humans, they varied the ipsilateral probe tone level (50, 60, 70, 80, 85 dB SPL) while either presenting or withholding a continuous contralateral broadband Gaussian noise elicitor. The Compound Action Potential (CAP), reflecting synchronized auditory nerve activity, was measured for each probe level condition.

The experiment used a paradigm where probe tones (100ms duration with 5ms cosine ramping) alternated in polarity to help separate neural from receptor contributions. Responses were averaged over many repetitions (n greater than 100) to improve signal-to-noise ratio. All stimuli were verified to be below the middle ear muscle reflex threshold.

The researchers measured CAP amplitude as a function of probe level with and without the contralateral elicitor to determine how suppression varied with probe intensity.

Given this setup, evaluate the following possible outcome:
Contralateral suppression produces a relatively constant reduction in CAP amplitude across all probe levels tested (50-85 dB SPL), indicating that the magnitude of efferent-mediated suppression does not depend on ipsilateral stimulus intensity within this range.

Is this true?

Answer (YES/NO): NO